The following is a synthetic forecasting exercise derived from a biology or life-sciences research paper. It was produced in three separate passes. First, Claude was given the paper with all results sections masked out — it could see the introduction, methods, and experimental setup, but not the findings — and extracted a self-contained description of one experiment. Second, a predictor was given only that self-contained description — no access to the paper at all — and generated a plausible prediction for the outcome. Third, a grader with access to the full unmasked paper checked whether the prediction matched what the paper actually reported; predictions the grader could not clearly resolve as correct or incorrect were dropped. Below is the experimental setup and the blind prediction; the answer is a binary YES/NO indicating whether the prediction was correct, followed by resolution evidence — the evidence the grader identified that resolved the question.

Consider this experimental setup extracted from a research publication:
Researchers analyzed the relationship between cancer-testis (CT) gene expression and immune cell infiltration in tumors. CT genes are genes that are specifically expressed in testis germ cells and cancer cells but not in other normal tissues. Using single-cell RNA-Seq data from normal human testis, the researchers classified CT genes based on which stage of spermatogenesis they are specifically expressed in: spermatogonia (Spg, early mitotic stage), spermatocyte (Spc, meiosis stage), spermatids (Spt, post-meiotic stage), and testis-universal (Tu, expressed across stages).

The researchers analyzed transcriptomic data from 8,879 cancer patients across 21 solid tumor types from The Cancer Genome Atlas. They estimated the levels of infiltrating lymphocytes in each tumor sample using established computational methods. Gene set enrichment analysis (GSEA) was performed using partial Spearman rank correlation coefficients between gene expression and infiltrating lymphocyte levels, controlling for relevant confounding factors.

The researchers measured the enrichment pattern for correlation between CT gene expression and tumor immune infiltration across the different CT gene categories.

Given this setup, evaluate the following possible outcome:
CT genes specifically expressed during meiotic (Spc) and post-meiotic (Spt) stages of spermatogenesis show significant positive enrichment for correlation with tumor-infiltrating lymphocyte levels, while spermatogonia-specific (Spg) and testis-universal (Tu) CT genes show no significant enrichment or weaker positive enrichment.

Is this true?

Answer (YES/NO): NO